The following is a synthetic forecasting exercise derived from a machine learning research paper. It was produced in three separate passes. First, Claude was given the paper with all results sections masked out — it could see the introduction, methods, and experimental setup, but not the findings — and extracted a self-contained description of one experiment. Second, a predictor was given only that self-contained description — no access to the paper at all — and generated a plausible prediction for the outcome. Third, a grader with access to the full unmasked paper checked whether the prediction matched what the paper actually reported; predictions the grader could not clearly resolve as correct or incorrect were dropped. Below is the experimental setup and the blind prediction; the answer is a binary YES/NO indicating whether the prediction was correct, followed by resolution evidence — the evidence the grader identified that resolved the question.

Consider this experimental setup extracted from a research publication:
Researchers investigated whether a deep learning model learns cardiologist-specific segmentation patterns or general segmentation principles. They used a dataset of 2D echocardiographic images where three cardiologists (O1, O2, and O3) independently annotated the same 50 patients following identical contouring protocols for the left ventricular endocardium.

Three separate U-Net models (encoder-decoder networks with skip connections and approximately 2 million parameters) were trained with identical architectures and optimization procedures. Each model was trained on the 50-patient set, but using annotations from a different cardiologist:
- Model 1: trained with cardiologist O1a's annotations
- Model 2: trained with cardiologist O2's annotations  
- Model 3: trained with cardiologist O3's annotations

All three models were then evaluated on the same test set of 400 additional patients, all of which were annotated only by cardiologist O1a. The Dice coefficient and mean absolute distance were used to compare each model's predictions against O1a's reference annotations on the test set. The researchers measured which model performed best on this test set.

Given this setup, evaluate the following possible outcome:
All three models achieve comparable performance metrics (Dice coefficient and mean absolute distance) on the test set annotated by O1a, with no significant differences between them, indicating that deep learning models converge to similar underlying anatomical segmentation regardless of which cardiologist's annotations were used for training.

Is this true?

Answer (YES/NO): NO